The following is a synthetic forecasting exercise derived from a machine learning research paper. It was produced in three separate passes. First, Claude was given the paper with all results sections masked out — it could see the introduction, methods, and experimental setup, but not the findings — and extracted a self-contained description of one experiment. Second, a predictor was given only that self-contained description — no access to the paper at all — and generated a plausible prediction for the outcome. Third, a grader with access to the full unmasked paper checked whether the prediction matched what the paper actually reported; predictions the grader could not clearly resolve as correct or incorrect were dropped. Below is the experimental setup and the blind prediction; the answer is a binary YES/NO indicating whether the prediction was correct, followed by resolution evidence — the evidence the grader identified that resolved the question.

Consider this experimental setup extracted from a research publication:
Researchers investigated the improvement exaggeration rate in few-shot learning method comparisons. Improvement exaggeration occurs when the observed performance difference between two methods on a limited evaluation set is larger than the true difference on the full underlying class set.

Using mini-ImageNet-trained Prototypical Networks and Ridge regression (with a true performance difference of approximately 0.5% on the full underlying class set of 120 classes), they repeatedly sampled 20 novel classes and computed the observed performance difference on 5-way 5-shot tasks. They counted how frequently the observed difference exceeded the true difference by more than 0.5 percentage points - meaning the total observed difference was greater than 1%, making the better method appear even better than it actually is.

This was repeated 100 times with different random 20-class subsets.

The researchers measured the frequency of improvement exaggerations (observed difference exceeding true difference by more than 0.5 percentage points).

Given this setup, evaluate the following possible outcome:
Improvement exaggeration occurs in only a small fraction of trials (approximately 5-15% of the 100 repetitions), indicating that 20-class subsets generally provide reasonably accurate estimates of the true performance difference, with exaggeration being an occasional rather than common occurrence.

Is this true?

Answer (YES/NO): NO